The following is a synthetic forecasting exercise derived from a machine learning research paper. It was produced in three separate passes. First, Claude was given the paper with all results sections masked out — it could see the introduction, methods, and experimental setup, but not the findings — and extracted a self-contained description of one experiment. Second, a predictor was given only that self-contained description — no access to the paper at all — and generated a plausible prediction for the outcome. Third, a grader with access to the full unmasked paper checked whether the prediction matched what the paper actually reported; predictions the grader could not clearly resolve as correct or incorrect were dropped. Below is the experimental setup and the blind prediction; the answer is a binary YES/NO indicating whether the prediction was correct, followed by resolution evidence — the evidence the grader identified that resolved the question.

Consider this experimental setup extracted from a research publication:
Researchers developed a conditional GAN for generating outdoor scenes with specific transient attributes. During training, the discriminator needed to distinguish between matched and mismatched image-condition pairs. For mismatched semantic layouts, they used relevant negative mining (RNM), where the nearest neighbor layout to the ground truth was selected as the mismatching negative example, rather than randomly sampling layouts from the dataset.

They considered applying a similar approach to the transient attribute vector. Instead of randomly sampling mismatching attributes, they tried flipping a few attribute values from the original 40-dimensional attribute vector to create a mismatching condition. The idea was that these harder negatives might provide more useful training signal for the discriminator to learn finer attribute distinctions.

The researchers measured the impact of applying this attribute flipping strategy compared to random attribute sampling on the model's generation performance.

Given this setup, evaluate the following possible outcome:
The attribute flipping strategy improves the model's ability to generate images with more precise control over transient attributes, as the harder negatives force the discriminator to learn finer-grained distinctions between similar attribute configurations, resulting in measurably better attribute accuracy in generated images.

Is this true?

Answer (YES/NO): NO